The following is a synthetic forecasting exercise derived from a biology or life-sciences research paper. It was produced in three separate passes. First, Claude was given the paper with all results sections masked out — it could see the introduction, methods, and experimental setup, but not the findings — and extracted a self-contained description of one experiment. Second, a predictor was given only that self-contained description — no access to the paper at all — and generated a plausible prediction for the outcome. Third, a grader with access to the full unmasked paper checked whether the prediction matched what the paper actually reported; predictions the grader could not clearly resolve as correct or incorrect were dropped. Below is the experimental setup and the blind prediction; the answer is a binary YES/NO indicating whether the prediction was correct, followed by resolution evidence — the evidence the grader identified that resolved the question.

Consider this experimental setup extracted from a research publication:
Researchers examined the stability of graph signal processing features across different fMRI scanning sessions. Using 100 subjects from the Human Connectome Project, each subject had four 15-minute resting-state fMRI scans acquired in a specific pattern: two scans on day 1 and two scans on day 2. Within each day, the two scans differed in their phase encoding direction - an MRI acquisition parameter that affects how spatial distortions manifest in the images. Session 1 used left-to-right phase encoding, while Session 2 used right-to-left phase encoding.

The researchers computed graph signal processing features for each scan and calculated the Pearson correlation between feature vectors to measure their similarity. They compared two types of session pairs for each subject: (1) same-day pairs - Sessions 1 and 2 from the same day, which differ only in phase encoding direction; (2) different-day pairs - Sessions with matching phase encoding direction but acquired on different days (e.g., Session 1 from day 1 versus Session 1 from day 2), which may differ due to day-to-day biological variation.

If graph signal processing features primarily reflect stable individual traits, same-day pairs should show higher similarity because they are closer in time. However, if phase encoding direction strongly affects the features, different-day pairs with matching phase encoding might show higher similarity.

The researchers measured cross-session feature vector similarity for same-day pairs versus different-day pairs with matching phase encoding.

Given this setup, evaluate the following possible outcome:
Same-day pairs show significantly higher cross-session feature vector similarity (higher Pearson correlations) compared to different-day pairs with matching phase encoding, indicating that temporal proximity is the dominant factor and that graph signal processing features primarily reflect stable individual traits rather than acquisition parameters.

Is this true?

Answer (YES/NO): NO